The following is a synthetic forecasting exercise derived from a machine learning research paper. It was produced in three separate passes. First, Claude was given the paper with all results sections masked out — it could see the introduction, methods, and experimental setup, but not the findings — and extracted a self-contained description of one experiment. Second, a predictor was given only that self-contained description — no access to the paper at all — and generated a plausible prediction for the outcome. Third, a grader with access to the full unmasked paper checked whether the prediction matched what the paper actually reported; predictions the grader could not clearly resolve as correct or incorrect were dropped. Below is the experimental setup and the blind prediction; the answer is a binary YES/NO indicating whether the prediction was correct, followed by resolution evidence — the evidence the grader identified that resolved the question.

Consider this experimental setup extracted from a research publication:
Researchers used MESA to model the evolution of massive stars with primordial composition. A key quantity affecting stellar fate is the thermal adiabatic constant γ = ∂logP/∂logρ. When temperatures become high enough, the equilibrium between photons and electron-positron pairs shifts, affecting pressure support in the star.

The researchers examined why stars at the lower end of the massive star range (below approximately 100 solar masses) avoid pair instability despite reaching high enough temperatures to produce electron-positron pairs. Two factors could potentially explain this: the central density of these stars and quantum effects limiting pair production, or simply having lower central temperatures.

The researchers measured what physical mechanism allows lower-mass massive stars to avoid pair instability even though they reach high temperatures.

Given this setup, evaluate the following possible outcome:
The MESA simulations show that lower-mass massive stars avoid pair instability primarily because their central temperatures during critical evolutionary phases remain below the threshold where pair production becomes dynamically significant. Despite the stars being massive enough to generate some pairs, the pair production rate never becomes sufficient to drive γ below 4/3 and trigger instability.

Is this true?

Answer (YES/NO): NO